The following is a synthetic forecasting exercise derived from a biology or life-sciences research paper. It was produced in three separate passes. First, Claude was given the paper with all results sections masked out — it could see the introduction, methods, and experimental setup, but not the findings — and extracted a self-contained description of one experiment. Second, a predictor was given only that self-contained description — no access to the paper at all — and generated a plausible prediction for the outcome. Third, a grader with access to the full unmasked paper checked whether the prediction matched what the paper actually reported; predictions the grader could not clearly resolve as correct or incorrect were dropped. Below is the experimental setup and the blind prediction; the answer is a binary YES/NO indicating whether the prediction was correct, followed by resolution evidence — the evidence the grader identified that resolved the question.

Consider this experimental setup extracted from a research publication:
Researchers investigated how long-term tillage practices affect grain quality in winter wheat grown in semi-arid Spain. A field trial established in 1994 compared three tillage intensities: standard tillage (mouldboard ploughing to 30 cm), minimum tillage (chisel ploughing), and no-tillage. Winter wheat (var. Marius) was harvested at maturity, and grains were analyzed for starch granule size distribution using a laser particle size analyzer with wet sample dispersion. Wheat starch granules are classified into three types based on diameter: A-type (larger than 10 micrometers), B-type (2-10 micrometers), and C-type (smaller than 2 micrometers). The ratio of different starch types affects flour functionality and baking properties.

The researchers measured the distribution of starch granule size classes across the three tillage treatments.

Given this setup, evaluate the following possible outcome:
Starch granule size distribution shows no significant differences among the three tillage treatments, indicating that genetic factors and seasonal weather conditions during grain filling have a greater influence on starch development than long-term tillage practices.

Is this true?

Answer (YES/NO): NO